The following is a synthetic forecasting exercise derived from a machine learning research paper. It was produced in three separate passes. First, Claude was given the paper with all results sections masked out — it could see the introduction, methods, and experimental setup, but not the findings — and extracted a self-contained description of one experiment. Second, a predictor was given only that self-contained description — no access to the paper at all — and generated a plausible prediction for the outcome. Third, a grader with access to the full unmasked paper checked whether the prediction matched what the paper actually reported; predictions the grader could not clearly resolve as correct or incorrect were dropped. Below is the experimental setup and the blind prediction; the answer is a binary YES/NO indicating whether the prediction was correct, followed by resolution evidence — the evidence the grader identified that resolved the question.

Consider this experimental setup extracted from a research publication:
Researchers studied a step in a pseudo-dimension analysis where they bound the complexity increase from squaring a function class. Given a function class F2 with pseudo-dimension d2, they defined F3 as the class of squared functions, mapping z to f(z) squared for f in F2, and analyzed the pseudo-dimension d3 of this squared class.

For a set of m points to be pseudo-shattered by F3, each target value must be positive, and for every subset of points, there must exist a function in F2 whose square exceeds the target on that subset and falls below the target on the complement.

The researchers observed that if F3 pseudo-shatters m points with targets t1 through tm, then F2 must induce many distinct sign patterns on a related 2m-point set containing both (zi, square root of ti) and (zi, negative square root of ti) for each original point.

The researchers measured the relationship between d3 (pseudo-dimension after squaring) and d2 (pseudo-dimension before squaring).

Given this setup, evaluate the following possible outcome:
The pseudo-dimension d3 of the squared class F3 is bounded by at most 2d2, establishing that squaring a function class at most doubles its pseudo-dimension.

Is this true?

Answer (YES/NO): NO